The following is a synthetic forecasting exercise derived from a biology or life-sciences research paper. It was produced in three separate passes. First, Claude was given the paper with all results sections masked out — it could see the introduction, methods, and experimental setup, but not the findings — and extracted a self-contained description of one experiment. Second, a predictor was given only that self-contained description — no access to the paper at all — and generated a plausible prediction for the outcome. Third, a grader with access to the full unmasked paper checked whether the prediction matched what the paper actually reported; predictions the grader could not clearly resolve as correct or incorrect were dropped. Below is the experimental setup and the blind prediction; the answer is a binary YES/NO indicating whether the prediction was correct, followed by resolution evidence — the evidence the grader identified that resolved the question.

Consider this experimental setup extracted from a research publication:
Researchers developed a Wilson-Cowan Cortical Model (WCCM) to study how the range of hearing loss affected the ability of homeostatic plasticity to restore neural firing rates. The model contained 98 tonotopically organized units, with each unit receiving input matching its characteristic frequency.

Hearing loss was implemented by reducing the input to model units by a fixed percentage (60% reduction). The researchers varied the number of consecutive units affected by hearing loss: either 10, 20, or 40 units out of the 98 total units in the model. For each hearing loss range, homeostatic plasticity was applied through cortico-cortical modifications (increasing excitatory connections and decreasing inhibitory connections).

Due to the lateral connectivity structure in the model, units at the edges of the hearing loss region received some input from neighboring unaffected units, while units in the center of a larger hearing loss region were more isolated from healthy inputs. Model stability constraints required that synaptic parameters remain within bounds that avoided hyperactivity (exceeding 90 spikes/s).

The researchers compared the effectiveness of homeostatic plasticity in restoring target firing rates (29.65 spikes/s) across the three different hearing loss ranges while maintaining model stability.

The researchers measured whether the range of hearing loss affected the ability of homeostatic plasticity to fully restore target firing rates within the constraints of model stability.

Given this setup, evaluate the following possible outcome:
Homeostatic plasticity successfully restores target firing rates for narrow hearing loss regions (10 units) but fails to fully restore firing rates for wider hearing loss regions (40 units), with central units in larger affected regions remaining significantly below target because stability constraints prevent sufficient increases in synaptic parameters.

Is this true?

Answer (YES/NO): NO